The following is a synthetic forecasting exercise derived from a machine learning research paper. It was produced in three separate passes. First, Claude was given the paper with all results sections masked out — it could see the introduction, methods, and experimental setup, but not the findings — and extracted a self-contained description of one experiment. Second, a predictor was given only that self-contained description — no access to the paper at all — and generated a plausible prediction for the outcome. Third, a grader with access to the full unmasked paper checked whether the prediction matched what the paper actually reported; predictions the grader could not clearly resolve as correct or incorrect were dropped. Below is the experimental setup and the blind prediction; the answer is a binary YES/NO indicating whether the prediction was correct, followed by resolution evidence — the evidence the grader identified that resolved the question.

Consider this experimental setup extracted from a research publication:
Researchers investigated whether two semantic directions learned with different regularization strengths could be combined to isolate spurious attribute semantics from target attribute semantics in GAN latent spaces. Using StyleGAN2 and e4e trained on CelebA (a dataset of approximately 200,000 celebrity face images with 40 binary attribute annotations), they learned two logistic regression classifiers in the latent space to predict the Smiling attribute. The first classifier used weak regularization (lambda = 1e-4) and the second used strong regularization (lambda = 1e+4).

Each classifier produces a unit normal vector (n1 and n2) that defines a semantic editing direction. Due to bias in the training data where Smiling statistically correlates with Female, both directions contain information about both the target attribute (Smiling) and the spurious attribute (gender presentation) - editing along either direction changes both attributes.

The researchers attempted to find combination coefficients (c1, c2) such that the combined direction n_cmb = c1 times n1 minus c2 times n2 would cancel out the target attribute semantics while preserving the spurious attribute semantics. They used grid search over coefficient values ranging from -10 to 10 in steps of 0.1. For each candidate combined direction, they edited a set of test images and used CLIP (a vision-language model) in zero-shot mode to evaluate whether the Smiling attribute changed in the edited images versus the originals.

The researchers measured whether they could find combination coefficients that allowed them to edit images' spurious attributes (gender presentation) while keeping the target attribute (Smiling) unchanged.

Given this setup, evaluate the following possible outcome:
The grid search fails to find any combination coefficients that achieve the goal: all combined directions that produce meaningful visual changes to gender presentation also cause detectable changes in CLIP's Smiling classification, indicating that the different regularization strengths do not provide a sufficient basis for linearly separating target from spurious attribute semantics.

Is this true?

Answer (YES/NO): NO